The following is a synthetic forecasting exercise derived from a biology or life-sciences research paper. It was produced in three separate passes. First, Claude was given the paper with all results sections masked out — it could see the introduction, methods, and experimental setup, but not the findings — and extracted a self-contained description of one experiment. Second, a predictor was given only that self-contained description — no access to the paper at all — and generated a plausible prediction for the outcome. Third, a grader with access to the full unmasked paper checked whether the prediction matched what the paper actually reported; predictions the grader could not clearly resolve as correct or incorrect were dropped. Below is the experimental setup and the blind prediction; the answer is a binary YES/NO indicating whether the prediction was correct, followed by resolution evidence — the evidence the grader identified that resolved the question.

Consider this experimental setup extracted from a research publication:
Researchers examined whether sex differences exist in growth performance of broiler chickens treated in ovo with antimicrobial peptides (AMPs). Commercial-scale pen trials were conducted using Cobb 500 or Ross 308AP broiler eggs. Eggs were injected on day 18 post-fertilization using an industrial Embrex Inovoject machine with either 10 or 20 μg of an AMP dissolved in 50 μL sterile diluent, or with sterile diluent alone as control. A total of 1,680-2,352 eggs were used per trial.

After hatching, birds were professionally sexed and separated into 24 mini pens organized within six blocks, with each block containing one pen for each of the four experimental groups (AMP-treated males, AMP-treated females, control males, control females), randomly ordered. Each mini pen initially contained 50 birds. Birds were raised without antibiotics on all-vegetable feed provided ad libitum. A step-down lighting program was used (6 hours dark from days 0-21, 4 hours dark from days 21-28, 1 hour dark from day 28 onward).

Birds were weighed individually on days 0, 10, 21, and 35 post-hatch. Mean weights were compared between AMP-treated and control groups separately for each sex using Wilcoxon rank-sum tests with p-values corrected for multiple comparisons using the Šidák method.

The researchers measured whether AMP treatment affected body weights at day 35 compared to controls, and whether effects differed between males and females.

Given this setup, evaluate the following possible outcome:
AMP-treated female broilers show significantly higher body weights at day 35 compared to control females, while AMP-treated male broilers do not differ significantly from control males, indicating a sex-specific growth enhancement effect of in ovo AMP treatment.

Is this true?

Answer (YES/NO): NO